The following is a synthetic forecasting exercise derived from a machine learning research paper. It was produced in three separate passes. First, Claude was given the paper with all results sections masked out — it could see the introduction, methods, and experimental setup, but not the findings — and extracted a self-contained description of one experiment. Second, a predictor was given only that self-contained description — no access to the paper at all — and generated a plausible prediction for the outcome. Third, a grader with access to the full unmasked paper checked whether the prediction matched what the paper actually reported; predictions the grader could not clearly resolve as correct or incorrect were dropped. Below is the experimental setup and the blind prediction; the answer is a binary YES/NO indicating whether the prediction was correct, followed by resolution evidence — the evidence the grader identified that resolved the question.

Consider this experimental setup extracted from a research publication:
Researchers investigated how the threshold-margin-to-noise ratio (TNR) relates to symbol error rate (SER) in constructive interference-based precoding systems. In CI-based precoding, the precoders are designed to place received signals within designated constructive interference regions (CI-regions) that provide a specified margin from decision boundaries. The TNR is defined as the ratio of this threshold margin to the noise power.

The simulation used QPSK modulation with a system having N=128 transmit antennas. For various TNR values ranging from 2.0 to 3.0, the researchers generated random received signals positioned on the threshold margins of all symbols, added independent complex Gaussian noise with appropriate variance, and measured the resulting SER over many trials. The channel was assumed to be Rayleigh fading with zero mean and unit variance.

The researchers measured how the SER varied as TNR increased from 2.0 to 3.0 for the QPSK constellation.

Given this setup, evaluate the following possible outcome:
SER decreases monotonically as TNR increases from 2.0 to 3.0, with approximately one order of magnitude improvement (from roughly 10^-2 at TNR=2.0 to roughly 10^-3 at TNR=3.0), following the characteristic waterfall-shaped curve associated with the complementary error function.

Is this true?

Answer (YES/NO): NO